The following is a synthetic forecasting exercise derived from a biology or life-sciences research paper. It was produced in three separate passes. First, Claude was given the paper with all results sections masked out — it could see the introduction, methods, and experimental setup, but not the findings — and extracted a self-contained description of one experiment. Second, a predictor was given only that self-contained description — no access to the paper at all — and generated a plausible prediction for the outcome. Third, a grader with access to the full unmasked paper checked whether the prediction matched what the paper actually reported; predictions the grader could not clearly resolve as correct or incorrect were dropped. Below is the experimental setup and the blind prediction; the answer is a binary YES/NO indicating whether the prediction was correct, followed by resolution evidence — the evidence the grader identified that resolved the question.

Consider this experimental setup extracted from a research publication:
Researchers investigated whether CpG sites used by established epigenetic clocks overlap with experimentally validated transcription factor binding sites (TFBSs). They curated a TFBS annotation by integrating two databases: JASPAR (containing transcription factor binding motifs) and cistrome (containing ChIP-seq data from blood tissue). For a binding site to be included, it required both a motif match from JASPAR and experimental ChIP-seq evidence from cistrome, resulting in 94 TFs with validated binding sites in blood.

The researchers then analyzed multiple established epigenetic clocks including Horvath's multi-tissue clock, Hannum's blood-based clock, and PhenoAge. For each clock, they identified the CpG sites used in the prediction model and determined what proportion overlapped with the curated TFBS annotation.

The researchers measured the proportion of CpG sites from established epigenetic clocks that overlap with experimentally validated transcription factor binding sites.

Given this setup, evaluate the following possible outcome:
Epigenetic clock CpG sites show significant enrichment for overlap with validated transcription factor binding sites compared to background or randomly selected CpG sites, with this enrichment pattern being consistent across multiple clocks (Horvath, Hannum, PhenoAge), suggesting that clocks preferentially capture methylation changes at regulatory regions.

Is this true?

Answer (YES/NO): NO